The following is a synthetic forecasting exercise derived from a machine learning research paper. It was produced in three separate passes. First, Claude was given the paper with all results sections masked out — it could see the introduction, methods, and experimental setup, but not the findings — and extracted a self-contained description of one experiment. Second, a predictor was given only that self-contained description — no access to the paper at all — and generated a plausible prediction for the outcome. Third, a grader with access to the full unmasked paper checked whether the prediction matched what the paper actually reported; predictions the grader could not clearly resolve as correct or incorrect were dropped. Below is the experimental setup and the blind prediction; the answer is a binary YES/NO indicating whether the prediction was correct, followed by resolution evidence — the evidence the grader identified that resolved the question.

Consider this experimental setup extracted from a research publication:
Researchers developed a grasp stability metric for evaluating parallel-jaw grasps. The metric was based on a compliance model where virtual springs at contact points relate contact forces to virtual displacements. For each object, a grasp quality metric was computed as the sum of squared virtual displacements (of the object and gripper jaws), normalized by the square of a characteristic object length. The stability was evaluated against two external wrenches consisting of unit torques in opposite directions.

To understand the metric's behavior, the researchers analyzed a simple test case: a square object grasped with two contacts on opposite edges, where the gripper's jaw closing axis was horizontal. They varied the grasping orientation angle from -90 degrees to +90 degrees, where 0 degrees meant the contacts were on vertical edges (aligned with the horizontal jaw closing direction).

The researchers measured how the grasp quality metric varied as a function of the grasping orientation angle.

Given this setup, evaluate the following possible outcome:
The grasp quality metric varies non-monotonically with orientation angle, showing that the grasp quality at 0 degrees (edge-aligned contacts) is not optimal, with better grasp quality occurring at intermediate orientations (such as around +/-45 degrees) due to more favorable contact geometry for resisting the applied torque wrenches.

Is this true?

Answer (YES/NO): NO